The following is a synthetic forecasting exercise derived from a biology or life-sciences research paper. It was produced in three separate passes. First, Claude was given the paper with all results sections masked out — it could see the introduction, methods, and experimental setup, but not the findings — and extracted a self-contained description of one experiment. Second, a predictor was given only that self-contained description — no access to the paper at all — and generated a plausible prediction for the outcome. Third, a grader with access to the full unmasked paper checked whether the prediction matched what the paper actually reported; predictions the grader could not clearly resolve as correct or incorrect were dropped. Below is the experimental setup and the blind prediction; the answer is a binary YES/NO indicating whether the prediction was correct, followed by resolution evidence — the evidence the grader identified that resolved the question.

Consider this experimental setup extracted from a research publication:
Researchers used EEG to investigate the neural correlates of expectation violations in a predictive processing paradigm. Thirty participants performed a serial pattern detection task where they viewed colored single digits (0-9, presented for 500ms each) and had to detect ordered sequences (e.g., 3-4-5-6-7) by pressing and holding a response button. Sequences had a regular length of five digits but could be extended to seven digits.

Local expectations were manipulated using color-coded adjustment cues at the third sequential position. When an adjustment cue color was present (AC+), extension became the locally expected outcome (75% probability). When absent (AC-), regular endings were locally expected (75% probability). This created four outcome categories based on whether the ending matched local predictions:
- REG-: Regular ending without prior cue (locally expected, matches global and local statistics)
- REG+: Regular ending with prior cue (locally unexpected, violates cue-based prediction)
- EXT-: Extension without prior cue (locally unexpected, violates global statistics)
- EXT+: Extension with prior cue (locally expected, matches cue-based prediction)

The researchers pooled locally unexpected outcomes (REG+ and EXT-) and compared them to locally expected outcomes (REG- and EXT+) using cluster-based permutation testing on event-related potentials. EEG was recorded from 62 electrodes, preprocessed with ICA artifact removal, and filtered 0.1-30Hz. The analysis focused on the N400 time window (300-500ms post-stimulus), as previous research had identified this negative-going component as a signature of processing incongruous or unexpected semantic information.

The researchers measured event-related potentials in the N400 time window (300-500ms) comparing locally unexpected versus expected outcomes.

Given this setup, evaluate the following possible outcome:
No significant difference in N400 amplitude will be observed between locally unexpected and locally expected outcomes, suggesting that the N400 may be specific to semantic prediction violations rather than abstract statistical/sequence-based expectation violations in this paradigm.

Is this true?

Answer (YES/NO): NO